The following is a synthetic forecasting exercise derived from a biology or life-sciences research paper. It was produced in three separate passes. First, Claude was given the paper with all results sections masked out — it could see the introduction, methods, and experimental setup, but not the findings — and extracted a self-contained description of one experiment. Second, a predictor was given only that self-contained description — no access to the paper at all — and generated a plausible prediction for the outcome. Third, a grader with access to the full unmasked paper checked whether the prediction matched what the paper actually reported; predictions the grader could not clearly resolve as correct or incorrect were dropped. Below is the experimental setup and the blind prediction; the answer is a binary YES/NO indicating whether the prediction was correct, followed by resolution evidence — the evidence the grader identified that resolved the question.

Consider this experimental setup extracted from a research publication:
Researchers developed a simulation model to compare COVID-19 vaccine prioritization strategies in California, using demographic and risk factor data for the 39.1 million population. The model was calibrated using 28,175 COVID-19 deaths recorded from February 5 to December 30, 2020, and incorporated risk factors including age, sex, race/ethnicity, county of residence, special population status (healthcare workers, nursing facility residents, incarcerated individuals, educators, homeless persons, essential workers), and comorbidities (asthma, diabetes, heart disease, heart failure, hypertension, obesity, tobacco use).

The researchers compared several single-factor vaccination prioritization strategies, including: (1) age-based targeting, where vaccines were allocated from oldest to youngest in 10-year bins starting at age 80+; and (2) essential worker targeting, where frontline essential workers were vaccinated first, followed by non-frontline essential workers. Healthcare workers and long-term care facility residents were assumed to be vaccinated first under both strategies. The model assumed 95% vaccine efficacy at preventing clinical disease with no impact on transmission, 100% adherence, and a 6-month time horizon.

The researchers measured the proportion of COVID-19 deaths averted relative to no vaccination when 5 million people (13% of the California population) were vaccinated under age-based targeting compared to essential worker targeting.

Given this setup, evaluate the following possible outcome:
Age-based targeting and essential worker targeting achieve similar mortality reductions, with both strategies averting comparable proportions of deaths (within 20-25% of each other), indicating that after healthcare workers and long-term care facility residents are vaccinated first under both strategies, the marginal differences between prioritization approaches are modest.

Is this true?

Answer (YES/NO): NO